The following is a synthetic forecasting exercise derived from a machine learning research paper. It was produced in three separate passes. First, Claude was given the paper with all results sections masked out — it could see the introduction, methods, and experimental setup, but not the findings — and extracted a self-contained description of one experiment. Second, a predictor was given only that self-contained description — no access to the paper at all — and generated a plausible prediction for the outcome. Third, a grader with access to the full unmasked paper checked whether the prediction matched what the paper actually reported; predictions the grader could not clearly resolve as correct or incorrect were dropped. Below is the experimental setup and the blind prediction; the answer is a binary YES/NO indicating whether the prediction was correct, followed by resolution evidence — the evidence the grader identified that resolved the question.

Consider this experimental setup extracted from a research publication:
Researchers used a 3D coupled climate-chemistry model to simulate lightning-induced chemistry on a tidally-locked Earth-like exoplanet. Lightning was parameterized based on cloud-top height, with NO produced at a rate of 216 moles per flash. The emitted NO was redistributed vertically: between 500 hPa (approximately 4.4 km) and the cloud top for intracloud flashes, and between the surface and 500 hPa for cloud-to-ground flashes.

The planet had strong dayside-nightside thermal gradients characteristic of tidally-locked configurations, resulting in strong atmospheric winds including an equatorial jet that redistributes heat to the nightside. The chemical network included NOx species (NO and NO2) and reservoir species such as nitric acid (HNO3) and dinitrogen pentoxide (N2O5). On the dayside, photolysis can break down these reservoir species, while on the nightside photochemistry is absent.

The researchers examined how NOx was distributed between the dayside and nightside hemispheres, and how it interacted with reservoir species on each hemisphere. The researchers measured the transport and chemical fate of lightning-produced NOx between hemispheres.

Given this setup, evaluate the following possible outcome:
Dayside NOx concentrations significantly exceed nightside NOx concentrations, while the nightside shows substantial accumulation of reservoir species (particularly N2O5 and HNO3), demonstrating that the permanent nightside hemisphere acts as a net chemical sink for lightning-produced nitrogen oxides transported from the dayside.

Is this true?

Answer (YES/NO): NO